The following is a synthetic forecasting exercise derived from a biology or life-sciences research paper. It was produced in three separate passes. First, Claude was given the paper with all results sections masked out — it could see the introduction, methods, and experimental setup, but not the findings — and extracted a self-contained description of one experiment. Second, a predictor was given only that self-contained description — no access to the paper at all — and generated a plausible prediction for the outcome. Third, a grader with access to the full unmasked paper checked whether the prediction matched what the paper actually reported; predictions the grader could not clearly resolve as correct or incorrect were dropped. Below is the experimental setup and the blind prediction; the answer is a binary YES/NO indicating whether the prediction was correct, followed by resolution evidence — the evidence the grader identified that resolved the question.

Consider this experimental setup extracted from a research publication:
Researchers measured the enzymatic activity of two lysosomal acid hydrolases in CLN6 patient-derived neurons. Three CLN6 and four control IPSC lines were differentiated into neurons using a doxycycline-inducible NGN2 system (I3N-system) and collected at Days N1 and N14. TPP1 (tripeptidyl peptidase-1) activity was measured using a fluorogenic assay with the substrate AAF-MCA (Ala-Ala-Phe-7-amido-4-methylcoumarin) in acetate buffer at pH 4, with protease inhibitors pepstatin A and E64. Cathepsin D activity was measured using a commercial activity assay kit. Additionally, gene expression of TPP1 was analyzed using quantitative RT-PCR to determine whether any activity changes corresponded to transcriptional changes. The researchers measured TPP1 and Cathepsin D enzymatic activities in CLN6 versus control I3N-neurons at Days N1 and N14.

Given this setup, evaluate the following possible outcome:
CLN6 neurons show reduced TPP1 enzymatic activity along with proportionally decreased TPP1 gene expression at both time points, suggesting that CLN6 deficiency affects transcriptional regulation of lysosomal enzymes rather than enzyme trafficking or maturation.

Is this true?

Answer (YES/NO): NO